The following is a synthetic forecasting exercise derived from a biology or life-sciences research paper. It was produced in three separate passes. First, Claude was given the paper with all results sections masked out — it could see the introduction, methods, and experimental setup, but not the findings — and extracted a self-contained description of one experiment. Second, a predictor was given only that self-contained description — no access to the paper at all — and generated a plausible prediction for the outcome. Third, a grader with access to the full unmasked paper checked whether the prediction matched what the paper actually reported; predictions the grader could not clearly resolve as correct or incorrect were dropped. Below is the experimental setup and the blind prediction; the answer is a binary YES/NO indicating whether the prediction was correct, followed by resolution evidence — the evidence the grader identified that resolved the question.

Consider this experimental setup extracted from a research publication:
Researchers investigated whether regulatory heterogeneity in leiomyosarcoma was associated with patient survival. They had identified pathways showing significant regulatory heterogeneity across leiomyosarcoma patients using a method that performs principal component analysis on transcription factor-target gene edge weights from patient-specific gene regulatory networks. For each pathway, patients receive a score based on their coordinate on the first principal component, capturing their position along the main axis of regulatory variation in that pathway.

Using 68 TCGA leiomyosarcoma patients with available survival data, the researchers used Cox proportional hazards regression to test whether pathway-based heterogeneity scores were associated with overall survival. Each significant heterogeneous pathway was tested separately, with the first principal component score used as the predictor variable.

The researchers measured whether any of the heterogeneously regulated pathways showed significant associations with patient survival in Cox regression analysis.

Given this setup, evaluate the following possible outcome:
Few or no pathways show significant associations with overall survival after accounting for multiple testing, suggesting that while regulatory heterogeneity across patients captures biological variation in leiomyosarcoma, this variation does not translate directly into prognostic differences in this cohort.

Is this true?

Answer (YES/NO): YES